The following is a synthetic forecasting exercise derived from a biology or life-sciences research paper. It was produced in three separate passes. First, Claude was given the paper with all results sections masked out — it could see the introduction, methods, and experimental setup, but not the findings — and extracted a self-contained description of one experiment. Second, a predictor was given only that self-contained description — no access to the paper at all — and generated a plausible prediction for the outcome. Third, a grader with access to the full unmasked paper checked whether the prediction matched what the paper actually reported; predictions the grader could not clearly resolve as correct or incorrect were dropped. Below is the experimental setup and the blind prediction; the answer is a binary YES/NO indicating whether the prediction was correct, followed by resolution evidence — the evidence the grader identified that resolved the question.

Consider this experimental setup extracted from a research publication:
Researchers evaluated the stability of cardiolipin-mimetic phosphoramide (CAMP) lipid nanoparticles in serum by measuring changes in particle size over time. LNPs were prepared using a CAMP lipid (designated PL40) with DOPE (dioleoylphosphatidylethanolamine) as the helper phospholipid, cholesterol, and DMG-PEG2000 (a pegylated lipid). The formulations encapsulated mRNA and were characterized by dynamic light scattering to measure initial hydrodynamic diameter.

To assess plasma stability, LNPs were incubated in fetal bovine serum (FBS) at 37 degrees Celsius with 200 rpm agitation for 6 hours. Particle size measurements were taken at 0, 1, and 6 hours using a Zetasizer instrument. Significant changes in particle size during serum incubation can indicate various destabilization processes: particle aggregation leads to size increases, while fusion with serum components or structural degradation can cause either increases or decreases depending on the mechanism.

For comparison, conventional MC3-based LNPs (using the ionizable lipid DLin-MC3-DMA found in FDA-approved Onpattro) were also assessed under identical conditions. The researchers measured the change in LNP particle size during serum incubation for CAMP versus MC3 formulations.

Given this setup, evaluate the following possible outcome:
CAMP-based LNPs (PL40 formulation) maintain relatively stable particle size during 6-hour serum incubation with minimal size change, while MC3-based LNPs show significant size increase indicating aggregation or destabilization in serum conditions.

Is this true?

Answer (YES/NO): NO